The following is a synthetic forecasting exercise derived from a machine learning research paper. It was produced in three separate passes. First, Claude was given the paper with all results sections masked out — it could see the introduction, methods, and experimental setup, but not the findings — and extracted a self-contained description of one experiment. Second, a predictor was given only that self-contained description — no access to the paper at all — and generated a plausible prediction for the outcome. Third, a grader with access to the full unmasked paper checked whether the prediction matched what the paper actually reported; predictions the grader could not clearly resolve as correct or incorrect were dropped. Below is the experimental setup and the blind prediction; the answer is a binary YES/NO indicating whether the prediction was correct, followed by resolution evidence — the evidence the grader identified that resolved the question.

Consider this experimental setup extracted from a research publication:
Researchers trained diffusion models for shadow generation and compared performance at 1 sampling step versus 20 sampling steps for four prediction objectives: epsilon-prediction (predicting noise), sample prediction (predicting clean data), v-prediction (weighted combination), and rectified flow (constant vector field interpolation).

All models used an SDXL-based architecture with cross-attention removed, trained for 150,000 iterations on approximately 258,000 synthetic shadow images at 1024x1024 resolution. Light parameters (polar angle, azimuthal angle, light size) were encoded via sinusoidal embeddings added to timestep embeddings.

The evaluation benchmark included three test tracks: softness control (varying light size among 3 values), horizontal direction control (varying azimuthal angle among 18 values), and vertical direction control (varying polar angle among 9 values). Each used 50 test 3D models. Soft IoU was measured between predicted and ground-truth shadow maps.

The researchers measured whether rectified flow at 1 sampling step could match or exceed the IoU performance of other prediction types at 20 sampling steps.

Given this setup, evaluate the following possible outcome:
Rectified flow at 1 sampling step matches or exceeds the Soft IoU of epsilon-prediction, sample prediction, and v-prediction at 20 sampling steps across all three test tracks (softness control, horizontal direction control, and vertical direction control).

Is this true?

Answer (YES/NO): YES